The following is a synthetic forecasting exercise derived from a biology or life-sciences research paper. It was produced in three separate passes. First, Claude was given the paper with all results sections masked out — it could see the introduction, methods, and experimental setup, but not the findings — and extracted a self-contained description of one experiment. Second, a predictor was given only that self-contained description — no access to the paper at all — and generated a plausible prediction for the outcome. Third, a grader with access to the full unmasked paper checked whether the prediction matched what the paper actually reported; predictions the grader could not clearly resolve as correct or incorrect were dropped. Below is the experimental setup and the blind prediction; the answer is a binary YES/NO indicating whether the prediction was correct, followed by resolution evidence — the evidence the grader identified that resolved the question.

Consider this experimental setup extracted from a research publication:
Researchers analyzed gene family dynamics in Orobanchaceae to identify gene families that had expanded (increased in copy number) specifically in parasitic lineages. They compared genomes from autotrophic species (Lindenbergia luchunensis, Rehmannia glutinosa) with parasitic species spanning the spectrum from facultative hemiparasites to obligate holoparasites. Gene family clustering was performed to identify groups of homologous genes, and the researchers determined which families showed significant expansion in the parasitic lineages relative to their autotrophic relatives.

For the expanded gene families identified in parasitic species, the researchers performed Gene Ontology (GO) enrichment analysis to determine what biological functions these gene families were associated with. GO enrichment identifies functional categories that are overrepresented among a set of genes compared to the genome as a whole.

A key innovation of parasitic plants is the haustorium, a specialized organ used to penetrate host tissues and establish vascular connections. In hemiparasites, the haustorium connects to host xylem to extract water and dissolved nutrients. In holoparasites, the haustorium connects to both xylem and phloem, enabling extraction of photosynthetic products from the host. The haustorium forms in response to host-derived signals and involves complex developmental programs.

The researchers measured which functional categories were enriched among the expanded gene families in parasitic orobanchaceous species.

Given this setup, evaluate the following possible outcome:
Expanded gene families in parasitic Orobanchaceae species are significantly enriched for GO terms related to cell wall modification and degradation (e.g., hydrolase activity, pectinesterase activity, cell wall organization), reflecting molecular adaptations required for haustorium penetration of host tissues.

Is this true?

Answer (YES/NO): NO